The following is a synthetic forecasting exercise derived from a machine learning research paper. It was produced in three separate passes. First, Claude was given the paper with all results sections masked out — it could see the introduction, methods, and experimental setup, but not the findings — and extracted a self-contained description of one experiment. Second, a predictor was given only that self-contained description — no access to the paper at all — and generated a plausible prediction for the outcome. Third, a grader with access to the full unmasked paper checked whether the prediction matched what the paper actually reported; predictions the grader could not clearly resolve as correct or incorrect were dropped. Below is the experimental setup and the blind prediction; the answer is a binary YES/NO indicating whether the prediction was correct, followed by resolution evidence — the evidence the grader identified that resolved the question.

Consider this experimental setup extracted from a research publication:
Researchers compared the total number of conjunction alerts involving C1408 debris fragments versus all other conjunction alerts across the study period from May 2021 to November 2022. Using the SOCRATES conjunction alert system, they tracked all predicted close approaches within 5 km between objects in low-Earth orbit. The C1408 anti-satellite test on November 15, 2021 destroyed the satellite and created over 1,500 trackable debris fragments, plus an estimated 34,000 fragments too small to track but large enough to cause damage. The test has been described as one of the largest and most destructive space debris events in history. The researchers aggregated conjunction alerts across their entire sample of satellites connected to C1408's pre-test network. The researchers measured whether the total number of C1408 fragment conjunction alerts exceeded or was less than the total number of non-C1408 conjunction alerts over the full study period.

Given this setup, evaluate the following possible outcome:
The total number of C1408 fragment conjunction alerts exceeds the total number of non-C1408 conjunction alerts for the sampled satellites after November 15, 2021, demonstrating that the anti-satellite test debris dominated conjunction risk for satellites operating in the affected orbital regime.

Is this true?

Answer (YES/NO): NO